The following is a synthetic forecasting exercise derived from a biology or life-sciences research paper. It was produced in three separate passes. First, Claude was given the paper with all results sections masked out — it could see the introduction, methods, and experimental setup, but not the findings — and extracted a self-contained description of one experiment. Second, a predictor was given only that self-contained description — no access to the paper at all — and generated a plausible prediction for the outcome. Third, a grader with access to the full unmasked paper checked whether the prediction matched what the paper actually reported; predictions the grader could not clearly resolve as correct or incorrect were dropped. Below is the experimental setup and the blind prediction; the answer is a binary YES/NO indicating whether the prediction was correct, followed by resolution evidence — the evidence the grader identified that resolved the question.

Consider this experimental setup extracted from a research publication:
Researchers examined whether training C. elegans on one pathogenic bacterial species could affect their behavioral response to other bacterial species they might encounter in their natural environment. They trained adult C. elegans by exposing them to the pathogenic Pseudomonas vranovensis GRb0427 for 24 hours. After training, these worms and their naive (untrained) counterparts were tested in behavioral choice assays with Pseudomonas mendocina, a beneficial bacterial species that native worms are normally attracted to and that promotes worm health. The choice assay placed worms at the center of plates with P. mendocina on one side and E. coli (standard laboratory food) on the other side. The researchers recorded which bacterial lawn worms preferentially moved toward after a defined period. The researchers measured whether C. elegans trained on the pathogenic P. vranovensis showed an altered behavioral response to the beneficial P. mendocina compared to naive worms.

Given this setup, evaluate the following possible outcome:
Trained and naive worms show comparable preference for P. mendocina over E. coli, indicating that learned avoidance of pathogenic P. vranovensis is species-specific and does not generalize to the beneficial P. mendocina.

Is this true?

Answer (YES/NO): NO